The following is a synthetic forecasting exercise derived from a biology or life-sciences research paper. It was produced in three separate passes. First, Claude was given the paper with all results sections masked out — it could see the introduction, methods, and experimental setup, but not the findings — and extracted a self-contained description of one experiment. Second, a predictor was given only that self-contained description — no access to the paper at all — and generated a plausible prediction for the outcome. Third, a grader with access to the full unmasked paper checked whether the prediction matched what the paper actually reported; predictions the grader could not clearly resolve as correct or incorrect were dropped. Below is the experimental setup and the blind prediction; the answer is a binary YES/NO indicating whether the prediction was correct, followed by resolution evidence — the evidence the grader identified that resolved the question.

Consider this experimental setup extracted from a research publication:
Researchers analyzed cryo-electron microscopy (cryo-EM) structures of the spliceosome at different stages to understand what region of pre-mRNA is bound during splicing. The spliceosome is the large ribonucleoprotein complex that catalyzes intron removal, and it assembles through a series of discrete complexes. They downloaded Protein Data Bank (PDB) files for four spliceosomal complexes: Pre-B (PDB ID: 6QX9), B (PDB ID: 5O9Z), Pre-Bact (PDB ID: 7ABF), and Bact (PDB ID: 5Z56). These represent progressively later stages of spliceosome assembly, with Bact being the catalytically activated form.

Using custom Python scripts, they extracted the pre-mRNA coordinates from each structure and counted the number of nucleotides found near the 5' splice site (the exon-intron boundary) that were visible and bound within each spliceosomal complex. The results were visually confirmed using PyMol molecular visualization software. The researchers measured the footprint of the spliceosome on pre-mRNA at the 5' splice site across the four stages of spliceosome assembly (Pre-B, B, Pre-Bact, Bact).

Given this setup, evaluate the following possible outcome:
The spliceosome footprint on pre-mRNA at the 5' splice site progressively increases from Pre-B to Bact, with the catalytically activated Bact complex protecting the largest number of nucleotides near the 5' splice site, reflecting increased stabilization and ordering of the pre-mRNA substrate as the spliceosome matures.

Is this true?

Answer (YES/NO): YES